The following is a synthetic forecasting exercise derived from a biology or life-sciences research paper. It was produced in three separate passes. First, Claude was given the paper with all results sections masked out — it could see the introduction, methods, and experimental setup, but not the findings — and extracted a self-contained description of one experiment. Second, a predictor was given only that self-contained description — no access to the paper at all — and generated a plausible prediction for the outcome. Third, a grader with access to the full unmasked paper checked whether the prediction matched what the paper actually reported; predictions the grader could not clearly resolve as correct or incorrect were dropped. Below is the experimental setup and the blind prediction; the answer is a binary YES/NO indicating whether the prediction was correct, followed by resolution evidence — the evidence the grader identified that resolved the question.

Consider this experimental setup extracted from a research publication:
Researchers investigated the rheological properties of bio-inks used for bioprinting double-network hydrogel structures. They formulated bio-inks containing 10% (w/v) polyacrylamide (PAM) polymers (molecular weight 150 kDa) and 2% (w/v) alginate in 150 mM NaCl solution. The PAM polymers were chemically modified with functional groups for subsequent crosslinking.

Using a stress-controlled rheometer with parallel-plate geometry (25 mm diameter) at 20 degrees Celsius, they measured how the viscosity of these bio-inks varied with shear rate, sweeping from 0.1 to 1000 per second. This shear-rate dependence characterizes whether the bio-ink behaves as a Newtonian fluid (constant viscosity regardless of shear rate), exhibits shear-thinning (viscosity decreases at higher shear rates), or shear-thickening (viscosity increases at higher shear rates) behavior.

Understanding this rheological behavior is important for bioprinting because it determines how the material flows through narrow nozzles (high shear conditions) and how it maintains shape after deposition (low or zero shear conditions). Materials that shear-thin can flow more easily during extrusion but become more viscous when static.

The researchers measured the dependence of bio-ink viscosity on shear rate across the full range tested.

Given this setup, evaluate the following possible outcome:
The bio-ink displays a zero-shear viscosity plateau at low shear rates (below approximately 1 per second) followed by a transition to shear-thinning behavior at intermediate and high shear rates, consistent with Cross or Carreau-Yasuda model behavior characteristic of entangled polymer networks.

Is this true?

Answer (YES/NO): YES